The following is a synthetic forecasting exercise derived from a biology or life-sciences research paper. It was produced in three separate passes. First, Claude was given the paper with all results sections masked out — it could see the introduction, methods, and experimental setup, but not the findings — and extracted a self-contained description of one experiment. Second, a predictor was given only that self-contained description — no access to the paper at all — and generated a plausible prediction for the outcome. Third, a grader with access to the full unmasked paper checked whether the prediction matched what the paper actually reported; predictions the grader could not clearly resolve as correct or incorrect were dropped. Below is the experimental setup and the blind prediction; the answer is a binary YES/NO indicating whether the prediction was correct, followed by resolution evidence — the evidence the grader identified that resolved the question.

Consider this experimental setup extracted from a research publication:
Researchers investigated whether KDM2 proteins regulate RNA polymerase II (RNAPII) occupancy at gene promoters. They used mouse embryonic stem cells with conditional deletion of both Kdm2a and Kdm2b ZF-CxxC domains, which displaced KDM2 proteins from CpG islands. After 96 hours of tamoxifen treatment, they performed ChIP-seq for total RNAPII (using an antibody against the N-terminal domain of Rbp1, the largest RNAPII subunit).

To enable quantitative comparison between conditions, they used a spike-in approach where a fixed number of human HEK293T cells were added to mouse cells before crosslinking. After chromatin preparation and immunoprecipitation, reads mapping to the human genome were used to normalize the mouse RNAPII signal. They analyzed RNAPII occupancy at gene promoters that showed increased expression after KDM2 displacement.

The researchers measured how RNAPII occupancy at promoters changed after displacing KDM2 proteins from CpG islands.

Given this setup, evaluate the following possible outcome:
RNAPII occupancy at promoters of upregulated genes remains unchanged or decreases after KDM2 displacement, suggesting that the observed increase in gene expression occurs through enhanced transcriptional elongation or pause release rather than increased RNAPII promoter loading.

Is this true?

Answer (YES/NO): YES